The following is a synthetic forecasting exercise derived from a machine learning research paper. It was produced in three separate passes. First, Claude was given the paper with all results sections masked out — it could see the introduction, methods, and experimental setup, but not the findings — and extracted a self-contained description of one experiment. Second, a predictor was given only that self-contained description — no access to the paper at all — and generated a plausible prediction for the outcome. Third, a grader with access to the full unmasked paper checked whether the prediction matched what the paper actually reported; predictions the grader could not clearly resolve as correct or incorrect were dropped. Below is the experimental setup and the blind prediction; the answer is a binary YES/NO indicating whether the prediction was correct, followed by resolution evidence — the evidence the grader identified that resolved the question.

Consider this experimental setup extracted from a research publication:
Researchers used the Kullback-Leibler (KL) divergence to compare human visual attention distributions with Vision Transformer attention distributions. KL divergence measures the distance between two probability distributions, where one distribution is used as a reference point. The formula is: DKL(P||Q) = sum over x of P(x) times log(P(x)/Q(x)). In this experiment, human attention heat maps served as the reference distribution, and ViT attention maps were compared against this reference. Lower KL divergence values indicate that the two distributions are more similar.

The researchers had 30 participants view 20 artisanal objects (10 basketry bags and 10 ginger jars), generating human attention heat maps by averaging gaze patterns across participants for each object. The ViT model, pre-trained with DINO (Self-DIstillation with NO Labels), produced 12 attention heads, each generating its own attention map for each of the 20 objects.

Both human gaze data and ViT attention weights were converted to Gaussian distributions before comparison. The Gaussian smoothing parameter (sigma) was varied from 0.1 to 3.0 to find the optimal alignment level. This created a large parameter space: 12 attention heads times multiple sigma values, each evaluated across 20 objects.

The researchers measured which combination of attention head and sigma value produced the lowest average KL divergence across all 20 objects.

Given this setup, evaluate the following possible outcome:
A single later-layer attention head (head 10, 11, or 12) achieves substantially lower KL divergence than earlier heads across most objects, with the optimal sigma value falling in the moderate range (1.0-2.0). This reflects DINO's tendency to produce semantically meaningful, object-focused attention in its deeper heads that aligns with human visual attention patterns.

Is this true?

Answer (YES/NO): NO